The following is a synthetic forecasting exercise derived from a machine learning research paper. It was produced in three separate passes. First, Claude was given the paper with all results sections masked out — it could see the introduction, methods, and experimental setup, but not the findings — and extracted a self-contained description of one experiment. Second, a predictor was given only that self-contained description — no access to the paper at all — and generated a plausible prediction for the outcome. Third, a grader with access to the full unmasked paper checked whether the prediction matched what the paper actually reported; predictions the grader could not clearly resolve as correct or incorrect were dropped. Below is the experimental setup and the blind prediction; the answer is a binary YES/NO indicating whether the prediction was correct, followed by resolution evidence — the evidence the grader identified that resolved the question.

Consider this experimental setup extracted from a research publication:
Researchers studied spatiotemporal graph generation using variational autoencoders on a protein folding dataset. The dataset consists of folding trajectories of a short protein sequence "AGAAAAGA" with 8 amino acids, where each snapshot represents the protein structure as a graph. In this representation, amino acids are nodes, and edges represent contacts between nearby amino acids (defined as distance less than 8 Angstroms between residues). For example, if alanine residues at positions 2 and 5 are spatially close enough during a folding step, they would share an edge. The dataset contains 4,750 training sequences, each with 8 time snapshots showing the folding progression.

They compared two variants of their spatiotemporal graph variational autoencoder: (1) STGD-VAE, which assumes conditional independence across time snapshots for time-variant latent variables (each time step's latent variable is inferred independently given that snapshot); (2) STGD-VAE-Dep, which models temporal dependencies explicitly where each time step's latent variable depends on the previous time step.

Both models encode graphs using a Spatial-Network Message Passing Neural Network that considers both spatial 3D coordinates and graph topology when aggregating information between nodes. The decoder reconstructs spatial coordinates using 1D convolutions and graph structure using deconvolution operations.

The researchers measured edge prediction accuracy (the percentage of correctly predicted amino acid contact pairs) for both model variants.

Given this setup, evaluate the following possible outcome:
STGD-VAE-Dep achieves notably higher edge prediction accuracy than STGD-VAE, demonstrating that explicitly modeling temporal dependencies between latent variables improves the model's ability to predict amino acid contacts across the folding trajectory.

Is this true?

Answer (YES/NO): NO